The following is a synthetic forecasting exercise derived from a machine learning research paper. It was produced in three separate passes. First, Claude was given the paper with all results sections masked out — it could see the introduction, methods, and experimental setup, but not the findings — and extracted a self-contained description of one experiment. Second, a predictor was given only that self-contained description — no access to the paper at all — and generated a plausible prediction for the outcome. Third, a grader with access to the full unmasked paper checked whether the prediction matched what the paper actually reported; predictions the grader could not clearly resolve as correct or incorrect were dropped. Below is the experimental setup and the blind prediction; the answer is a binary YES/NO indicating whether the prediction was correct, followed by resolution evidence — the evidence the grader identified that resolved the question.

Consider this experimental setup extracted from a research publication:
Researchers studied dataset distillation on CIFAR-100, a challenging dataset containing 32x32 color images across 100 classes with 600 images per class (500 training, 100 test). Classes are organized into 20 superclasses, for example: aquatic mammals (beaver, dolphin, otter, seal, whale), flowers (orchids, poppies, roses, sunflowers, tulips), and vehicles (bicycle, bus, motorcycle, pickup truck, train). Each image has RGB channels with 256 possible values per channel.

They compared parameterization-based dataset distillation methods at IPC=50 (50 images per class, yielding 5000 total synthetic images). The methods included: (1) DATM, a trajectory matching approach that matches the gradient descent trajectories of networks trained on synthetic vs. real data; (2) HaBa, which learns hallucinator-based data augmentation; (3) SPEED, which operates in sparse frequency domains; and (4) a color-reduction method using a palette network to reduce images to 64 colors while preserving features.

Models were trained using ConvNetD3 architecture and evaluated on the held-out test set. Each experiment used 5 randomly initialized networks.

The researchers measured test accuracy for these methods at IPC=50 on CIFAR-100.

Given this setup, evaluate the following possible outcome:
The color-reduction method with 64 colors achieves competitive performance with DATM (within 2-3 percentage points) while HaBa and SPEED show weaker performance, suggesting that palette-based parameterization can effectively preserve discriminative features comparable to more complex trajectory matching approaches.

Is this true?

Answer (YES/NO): YES